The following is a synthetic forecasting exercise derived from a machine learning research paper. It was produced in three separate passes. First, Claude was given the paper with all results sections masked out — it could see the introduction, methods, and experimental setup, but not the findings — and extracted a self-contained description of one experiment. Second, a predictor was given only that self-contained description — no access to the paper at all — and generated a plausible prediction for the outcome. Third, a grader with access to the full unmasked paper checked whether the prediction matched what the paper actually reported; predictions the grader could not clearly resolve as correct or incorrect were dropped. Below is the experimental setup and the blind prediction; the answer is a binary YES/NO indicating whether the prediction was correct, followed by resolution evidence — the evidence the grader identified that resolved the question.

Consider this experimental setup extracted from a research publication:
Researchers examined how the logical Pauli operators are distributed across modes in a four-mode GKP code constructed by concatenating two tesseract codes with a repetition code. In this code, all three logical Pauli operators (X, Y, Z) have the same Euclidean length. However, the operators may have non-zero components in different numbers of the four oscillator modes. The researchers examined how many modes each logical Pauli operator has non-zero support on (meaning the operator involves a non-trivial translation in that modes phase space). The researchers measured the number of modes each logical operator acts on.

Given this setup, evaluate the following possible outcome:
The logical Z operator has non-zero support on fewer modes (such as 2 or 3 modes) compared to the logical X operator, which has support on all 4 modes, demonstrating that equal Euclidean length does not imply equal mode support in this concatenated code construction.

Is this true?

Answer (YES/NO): NO